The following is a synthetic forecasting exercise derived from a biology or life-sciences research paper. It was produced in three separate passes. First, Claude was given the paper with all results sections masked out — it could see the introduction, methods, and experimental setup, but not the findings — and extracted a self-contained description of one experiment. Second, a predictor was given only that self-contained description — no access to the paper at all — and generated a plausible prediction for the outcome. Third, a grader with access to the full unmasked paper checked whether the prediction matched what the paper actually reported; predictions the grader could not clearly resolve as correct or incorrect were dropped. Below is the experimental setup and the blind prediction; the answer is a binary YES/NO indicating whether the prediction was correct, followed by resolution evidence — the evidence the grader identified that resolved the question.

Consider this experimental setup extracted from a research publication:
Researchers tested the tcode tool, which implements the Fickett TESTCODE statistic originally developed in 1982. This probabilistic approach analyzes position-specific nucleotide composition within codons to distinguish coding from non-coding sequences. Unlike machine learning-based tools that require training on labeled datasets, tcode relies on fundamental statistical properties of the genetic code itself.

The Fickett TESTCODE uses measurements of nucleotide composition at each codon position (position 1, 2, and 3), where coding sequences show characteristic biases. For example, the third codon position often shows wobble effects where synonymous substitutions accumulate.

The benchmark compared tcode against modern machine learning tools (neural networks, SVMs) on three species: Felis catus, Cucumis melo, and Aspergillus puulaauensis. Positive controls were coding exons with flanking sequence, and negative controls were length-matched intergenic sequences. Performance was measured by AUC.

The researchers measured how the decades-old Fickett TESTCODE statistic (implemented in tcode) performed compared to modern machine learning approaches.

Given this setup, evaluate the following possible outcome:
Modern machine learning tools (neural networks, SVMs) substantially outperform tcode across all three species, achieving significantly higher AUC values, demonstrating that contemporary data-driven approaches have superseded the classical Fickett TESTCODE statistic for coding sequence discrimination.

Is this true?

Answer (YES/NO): NO